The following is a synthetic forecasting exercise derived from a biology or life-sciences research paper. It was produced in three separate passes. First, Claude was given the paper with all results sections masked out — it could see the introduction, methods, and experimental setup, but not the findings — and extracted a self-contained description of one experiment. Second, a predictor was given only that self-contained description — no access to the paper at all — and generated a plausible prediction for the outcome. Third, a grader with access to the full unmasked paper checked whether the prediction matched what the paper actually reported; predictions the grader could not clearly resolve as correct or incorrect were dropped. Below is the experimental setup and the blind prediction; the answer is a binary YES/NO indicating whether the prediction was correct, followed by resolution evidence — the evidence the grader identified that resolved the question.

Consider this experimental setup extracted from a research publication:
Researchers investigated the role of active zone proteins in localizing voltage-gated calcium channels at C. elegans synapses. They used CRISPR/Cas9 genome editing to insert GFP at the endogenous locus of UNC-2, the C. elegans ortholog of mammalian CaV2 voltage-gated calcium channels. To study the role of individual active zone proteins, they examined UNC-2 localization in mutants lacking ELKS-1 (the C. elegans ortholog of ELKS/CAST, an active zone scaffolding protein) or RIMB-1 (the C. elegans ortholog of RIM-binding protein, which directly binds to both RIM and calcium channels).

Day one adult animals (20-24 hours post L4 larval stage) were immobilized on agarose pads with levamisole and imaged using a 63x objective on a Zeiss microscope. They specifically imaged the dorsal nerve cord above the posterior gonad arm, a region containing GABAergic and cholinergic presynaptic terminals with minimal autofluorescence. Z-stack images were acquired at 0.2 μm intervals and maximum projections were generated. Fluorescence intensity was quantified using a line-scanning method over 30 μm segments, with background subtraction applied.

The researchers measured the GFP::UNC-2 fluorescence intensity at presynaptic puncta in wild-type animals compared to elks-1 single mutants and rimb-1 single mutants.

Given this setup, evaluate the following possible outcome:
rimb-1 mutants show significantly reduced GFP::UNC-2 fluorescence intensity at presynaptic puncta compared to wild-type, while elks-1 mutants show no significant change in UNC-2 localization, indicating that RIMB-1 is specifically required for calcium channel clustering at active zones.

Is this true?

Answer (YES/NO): NO